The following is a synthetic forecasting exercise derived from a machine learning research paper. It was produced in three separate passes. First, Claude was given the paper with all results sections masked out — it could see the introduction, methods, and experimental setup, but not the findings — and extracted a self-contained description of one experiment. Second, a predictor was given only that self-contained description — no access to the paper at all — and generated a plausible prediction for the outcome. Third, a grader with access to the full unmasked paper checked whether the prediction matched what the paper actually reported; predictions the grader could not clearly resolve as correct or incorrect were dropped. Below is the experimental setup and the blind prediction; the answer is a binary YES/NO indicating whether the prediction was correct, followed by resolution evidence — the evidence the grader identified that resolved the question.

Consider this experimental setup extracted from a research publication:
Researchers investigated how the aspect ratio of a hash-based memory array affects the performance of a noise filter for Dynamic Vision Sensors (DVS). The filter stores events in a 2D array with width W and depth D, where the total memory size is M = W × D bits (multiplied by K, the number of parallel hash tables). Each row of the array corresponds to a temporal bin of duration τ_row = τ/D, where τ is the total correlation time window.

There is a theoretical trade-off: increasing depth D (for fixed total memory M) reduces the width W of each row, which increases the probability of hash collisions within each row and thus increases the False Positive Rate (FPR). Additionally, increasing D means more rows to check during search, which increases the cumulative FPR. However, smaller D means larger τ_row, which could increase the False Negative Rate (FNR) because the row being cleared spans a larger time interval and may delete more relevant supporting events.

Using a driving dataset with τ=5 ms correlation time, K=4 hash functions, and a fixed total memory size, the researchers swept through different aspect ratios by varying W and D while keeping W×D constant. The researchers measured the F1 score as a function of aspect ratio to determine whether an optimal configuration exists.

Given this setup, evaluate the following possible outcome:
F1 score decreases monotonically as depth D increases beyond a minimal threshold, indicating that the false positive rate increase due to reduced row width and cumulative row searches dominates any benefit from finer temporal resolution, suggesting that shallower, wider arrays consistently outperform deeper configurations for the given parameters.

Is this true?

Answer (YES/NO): NO